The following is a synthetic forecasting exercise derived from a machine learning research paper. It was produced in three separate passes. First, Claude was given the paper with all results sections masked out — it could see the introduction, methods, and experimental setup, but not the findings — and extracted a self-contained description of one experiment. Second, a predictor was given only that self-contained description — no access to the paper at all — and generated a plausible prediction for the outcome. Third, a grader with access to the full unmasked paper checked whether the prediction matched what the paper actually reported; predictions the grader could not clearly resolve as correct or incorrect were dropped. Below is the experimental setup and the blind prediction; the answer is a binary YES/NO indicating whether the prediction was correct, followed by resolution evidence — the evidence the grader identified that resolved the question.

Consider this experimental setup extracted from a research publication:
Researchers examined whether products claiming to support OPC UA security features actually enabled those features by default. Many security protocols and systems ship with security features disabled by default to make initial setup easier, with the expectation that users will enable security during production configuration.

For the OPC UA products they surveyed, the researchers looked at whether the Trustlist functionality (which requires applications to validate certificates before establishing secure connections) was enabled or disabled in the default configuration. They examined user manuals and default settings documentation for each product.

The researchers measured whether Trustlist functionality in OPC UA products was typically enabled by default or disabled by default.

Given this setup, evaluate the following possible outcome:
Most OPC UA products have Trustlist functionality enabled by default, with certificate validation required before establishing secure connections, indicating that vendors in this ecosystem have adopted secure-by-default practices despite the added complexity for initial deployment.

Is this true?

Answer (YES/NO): NO